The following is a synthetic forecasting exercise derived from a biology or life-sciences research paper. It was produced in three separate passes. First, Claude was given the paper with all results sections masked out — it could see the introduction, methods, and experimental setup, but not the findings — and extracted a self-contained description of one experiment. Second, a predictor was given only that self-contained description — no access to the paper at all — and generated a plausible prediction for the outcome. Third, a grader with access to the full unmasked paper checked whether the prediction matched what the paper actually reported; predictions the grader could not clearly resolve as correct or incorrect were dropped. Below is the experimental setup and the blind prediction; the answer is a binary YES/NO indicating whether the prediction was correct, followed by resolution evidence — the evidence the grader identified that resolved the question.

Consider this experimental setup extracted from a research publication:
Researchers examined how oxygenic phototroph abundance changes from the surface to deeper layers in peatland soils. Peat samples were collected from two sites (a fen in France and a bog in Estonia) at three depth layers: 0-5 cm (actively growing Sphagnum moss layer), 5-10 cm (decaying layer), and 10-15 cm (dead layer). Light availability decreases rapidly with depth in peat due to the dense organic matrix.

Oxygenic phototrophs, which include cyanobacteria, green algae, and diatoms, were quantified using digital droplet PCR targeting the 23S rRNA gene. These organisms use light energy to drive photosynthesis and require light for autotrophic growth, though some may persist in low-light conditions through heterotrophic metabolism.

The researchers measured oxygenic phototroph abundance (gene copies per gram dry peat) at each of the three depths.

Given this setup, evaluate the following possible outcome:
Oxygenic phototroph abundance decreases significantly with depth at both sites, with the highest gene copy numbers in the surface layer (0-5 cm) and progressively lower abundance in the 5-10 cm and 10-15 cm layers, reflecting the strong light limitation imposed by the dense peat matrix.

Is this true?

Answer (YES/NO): NO